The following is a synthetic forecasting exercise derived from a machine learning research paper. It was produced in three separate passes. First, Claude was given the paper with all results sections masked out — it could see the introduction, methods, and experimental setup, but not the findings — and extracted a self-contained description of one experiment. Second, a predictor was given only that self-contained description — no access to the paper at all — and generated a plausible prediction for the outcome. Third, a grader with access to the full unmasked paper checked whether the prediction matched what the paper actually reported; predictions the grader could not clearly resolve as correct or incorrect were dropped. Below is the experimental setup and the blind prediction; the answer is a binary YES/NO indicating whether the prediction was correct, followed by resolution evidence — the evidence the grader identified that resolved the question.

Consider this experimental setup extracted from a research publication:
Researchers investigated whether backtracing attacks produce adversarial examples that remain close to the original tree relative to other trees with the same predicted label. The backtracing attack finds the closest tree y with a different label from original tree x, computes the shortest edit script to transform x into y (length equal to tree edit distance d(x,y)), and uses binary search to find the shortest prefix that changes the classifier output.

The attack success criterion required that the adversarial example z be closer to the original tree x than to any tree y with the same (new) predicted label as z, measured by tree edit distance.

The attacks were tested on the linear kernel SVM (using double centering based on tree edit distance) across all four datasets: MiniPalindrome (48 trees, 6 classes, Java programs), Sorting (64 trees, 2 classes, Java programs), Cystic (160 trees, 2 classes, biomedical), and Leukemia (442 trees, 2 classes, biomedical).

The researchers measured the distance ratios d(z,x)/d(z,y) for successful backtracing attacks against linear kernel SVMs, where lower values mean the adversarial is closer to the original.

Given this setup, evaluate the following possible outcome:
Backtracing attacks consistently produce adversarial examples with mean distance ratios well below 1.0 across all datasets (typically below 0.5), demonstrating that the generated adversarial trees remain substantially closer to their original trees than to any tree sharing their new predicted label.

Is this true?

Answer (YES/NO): NO